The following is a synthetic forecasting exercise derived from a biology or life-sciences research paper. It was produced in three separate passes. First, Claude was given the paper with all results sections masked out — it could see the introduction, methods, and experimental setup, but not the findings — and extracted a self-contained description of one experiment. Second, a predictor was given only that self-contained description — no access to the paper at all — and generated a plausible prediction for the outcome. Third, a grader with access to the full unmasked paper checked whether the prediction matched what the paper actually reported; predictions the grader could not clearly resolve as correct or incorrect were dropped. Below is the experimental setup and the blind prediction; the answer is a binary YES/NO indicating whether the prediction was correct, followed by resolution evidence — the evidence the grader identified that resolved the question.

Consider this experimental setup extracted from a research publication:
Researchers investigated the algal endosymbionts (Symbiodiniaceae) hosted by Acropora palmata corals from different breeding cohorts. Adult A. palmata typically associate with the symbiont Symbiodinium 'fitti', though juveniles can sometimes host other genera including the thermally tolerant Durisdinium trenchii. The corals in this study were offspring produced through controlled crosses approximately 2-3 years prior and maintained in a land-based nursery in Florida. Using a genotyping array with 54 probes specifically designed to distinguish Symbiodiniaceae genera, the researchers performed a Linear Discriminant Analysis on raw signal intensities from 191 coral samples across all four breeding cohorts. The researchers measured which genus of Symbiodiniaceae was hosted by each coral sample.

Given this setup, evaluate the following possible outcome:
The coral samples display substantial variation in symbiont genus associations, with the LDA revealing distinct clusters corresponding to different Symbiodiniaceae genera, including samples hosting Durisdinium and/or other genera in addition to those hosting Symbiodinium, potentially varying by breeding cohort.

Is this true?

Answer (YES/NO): NO